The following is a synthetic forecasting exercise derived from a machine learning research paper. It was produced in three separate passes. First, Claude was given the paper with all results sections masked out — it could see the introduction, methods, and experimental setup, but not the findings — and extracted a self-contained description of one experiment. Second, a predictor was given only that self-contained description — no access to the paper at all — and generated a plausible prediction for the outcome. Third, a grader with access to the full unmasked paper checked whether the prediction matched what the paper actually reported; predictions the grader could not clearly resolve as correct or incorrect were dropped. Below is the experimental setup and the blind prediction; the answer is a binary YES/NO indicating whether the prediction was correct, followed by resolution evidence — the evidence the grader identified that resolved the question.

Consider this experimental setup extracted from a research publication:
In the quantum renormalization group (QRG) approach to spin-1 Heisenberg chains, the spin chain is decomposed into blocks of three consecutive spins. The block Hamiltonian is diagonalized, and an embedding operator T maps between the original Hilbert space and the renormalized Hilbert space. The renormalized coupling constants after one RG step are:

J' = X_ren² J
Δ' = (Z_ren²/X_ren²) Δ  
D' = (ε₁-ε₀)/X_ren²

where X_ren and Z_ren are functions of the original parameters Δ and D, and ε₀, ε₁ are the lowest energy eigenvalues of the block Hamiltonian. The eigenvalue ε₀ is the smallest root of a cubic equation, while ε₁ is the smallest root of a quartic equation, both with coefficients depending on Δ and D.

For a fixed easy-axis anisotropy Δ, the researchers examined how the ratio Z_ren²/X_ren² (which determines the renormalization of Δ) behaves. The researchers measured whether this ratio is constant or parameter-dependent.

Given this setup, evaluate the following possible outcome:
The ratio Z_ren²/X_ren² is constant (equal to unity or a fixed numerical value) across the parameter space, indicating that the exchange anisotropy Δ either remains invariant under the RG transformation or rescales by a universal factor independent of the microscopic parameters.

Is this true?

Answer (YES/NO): NO